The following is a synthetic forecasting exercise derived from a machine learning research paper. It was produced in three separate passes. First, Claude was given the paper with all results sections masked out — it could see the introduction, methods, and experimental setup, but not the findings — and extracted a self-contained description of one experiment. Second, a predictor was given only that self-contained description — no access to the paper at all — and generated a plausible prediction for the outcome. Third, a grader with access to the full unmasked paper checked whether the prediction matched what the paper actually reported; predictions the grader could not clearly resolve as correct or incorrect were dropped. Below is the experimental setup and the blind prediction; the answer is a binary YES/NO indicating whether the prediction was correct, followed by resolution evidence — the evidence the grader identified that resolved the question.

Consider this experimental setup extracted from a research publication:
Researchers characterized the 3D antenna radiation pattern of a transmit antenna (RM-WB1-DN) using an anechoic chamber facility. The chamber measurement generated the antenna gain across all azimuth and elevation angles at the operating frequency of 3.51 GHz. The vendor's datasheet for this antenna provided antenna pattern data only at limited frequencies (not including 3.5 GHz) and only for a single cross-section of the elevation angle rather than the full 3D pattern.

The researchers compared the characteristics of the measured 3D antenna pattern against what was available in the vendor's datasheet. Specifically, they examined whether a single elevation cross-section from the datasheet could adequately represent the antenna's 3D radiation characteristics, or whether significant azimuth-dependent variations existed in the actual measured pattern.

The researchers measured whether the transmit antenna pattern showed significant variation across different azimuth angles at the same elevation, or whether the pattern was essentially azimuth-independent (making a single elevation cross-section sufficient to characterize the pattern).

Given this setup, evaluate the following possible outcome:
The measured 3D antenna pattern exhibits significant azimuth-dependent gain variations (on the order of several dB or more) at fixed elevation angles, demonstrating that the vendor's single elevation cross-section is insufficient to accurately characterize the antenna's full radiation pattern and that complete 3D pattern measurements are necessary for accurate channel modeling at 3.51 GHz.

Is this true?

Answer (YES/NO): YES